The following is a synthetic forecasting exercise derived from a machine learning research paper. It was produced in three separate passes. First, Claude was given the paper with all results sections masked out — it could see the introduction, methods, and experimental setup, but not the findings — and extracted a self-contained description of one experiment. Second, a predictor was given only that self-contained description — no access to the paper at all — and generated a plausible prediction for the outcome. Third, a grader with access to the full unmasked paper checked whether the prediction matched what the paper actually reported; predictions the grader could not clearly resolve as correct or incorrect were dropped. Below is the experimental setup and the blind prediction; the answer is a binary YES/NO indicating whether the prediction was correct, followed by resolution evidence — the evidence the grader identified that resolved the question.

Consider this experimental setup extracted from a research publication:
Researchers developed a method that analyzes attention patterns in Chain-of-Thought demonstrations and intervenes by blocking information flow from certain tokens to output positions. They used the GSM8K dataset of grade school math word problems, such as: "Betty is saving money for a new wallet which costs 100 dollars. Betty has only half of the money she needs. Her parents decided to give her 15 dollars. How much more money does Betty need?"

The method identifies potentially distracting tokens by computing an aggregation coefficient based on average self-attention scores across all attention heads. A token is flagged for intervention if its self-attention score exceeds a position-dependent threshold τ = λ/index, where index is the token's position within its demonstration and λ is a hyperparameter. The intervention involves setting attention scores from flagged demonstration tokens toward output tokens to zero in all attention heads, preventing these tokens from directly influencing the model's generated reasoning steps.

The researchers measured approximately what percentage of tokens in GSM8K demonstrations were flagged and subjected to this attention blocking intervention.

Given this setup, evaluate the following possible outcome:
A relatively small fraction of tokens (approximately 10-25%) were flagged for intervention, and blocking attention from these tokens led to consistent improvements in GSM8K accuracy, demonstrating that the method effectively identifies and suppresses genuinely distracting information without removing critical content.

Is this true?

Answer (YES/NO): YES